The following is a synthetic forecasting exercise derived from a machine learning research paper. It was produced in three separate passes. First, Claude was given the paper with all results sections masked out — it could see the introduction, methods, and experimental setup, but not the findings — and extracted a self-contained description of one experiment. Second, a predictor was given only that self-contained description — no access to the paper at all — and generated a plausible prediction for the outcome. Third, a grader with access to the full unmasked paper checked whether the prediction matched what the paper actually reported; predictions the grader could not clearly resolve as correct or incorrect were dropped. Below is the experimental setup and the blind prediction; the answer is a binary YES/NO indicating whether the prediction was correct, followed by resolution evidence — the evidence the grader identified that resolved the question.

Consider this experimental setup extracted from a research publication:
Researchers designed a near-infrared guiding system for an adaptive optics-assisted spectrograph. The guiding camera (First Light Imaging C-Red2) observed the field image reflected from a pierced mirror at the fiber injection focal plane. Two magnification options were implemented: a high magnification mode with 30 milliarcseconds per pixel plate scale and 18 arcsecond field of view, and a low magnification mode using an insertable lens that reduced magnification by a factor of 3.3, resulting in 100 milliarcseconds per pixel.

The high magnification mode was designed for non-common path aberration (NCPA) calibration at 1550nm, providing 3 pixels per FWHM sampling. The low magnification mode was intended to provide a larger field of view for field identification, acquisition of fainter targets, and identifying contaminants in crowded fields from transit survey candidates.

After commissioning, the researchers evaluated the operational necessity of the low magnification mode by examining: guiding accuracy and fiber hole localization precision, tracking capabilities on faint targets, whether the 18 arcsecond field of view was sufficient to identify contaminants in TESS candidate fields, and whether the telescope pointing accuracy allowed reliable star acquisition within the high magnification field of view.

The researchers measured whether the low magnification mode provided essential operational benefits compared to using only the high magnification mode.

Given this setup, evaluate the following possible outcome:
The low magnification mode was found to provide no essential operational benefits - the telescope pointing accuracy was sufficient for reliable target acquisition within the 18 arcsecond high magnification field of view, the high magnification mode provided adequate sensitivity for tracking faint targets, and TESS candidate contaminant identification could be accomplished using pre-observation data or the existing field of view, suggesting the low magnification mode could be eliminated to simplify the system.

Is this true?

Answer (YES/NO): YES